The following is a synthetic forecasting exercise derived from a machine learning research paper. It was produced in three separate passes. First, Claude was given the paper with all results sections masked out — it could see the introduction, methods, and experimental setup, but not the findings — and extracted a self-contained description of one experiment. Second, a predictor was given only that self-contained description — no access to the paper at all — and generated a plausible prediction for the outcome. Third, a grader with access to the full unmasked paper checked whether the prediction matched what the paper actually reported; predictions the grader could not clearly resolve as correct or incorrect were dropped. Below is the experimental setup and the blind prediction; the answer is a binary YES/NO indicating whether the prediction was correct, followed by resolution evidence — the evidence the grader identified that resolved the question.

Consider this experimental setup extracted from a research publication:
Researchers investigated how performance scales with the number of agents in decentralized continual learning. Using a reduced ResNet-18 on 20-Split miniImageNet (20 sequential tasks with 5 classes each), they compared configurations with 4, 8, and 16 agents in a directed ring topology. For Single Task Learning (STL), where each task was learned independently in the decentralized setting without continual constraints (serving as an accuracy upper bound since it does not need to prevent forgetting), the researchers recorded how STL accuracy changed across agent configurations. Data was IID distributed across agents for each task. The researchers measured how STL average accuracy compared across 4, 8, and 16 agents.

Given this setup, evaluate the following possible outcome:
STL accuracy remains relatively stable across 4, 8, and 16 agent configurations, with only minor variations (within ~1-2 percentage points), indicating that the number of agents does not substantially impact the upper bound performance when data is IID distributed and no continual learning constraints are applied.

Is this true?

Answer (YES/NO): NO